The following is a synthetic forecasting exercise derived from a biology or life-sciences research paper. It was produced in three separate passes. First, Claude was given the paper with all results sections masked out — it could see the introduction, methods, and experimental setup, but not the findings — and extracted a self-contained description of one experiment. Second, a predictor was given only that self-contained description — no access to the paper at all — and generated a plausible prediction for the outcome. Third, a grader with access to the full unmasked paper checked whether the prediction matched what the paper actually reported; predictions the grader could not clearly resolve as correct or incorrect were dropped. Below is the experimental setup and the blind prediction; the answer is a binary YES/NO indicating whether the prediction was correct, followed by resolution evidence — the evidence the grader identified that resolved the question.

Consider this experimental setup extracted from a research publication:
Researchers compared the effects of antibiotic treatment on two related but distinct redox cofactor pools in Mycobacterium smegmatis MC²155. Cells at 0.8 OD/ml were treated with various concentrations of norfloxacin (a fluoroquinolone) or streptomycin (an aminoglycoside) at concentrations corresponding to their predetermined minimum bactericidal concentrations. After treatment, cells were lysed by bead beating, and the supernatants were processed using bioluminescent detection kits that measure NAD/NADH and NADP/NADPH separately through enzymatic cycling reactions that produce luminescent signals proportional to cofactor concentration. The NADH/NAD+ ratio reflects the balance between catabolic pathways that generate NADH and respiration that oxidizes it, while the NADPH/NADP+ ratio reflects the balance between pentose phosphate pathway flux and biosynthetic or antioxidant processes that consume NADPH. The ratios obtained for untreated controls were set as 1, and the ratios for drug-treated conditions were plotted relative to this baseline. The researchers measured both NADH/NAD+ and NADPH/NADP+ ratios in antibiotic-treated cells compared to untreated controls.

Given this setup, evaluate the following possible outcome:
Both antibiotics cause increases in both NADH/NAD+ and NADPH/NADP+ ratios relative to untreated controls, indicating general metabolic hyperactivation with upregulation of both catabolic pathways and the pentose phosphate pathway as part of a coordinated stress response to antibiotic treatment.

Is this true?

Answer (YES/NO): NO